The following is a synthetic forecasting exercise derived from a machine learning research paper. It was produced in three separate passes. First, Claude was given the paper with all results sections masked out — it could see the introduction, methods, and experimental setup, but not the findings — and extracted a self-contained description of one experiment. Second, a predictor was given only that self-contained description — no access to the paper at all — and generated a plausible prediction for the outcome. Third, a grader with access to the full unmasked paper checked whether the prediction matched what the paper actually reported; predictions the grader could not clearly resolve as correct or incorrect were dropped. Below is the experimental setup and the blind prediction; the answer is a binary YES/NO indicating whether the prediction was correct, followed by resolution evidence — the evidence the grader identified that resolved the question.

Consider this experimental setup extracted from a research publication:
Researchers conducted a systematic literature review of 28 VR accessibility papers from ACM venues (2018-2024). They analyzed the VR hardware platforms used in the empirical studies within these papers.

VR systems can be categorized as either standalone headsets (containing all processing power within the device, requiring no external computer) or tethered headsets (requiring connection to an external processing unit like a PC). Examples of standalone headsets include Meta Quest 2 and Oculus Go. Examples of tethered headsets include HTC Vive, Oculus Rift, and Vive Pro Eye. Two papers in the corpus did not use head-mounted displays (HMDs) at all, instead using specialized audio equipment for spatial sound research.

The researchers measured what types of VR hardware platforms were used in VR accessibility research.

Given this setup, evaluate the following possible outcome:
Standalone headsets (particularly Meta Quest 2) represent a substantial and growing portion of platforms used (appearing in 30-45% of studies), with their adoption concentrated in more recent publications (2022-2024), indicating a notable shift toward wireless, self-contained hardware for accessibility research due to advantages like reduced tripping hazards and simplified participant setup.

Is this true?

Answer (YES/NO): NO